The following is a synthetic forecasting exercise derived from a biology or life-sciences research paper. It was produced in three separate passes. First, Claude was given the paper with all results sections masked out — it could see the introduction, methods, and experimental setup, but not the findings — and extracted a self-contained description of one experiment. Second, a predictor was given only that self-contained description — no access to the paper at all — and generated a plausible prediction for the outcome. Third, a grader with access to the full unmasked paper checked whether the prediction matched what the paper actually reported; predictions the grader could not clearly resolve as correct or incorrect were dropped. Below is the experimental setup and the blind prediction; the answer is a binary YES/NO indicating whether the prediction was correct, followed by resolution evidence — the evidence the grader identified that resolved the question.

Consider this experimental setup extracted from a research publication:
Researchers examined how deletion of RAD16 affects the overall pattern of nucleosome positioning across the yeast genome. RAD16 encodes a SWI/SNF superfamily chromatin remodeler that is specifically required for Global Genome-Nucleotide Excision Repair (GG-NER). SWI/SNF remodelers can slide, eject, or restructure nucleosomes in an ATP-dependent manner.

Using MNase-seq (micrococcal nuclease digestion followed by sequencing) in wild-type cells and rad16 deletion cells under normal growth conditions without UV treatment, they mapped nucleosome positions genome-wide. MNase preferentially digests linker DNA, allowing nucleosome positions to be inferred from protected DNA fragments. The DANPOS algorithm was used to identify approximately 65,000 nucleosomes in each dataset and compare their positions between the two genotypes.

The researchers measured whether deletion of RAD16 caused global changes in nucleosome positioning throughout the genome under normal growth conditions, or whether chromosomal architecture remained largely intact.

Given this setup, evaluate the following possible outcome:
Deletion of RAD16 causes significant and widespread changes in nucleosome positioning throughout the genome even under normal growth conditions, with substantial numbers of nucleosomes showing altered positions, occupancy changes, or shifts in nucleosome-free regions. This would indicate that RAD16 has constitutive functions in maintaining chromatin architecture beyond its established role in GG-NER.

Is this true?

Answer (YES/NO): NO